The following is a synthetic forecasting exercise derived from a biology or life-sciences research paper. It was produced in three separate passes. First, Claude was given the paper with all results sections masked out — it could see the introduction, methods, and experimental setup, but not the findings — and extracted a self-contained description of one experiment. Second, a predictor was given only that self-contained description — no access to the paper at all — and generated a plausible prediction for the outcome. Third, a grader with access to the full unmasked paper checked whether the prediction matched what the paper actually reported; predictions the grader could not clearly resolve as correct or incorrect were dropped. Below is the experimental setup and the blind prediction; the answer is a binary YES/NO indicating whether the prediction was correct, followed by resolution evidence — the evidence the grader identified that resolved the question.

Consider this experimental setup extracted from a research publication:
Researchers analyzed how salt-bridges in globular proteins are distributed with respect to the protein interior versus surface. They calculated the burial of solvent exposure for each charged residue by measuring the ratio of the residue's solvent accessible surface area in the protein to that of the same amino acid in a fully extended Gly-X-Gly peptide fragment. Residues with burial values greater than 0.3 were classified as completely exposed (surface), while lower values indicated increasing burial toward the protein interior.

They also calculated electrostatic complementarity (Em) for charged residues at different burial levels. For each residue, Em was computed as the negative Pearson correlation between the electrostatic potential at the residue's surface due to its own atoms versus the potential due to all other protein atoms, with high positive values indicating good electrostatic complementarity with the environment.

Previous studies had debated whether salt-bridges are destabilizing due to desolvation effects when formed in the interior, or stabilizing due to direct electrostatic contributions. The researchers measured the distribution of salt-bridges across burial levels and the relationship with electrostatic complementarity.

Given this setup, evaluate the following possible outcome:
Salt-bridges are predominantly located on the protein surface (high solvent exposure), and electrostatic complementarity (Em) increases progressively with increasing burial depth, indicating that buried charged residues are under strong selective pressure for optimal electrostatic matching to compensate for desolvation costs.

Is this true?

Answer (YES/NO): NO